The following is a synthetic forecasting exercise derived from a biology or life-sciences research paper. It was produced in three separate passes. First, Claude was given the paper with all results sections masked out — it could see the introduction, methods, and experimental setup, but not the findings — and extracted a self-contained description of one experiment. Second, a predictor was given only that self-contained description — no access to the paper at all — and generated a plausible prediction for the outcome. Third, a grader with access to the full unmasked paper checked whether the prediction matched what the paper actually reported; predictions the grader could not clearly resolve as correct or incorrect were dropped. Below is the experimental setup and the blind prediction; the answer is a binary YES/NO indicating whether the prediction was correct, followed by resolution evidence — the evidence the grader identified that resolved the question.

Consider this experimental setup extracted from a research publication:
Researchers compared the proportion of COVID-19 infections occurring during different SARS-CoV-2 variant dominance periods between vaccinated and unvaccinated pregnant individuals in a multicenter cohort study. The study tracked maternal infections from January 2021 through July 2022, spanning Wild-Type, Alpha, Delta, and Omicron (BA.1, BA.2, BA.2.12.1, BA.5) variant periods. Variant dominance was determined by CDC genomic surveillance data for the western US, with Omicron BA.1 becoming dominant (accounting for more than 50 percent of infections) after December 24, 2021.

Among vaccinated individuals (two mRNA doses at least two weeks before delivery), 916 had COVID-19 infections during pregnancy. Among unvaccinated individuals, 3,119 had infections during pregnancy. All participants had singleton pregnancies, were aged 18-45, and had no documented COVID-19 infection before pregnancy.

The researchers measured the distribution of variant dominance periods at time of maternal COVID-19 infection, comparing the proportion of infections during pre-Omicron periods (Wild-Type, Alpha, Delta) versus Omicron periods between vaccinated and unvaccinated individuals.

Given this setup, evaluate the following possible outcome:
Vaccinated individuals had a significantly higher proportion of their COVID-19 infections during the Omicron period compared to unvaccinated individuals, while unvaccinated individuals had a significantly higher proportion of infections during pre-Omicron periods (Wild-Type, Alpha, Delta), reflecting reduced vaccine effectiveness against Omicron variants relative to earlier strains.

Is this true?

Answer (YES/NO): YES